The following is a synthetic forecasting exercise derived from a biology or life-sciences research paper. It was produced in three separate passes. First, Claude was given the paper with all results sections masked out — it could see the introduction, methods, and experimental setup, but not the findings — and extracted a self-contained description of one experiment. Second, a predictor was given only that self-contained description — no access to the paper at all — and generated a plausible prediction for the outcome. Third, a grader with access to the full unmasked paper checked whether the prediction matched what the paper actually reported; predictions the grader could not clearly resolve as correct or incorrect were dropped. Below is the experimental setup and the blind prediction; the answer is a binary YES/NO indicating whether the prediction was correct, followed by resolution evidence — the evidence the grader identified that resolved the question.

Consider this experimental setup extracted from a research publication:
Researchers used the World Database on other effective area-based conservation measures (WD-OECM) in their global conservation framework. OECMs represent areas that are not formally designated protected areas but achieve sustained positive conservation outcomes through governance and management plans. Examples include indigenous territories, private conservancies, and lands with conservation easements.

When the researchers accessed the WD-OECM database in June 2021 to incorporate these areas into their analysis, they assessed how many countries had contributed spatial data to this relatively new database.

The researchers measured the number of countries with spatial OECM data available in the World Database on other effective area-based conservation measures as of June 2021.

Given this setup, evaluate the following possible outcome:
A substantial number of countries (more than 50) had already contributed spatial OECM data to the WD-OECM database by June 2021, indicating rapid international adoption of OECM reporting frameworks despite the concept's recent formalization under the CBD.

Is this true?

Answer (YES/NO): NO